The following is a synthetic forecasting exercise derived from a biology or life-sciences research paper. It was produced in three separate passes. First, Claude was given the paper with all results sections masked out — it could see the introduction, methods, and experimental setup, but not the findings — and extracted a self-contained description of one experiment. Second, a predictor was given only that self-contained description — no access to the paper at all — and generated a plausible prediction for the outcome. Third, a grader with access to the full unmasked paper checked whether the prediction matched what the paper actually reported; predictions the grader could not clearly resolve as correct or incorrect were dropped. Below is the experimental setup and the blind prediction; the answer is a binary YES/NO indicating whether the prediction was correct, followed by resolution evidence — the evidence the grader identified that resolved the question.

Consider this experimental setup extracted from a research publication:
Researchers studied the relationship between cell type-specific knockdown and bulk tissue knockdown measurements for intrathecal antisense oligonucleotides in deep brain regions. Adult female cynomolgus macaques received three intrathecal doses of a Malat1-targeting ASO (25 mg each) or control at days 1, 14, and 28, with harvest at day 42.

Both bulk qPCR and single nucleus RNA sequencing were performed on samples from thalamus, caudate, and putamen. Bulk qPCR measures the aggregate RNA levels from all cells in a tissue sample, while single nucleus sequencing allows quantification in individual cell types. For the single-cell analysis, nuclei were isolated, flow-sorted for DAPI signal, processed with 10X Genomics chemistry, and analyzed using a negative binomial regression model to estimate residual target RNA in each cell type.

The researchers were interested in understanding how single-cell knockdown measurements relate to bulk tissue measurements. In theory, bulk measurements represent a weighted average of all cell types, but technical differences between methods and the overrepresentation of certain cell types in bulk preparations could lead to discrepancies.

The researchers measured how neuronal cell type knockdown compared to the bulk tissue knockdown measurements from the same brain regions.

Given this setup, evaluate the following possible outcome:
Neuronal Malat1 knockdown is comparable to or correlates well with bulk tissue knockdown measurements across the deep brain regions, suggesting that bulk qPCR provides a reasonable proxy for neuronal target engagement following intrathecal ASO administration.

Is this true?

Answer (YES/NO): YES